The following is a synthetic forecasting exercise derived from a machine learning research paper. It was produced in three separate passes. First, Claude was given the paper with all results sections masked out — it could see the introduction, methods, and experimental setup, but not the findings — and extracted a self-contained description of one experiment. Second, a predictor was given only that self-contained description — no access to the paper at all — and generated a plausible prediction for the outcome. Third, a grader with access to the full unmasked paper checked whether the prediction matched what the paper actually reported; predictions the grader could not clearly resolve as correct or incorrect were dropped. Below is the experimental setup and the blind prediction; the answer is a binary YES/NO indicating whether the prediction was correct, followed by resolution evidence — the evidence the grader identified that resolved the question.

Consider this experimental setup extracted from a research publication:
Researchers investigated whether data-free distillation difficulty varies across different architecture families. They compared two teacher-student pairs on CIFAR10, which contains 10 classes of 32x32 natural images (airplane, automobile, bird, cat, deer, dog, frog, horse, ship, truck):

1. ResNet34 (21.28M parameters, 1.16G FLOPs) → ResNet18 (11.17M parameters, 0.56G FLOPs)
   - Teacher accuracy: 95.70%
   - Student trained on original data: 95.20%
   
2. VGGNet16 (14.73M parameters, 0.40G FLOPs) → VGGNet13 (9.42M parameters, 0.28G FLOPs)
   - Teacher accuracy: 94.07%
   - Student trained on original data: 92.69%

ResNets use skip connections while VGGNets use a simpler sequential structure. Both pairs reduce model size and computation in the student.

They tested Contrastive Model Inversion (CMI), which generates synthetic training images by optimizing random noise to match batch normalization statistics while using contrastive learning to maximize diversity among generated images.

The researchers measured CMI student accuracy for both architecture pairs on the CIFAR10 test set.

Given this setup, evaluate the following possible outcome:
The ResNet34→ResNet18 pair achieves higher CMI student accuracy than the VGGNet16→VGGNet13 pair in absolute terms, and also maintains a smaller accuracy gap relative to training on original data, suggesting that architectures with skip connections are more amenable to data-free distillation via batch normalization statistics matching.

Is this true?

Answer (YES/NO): YES